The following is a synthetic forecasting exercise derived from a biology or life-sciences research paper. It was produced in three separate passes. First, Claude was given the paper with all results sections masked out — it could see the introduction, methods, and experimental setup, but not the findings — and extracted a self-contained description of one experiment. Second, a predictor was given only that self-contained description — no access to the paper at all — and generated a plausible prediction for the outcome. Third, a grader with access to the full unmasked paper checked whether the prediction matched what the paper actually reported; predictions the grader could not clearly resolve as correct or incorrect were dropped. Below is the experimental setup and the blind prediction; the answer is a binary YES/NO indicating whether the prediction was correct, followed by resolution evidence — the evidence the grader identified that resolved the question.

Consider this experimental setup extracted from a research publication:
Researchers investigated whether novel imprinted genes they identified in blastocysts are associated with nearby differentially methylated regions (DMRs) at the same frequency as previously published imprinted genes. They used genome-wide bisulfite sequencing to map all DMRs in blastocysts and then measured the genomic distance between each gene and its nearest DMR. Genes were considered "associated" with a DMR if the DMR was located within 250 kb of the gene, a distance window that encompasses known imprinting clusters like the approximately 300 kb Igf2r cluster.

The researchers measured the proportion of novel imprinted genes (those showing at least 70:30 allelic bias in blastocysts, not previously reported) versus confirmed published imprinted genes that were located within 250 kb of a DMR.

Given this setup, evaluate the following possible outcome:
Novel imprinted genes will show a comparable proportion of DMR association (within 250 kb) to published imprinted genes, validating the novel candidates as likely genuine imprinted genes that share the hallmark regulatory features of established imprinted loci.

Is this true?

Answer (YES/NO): NO